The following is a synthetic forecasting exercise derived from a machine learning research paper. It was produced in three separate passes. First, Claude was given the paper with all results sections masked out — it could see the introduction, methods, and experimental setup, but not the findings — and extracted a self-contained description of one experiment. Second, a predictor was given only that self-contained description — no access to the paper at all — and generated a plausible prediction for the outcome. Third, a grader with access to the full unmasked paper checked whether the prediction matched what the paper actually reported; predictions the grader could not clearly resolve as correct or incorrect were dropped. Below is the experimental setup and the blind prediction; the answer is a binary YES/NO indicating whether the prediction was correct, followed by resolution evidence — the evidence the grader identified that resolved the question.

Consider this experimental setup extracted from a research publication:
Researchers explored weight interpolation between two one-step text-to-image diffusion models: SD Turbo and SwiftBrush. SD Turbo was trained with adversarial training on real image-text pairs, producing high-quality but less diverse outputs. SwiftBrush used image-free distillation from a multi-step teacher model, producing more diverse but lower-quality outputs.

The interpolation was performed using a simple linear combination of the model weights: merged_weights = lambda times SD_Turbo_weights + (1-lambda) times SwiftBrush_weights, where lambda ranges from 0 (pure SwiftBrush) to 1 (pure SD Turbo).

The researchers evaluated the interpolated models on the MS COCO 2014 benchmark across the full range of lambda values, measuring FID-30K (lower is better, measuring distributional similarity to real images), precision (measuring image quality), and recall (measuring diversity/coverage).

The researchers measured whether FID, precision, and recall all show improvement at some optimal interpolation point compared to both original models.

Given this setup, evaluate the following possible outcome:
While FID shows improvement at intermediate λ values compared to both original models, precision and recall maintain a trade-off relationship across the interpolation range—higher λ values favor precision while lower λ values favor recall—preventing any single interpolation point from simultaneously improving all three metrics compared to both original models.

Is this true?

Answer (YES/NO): NO